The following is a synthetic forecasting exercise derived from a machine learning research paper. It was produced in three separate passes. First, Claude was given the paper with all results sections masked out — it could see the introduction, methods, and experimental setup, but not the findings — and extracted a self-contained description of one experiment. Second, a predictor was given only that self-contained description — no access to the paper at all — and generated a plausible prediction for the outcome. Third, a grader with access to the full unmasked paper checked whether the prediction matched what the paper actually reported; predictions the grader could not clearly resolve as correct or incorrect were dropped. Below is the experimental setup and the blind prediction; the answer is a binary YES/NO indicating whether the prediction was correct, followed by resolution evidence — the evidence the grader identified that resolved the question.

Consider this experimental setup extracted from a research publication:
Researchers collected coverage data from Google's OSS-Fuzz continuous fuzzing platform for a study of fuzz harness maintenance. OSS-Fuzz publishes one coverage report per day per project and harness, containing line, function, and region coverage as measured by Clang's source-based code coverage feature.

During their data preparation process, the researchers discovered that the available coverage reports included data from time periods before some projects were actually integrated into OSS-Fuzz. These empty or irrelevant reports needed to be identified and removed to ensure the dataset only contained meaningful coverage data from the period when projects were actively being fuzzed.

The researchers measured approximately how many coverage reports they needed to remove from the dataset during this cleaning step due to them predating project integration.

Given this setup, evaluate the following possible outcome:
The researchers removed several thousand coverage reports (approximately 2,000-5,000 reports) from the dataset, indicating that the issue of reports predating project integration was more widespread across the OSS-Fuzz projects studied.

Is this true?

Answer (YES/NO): NO